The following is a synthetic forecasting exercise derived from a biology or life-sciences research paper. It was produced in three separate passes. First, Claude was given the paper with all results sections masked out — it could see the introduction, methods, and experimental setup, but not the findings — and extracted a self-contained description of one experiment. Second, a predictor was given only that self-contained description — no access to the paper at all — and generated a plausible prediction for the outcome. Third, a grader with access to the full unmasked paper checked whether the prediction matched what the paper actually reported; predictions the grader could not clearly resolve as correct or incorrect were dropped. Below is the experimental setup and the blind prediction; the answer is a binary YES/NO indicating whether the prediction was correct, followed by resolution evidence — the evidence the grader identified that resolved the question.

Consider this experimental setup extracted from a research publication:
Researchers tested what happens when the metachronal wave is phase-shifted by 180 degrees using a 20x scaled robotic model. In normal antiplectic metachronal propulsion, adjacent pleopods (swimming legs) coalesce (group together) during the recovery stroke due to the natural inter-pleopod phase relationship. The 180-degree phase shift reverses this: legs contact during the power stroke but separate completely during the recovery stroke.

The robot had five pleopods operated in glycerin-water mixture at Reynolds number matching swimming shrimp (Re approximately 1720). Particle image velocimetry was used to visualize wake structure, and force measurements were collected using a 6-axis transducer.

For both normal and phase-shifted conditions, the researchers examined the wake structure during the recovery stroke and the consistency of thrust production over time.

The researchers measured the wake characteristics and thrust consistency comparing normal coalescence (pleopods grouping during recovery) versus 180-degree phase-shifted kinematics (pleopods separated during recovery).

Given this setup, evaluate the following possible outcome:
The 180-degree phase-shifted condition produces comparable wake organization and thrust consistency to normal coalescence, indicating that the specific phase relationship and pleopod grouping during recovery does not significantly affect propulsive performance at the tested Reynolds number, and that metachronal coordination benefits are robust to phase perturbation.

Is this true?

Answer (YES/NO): NO